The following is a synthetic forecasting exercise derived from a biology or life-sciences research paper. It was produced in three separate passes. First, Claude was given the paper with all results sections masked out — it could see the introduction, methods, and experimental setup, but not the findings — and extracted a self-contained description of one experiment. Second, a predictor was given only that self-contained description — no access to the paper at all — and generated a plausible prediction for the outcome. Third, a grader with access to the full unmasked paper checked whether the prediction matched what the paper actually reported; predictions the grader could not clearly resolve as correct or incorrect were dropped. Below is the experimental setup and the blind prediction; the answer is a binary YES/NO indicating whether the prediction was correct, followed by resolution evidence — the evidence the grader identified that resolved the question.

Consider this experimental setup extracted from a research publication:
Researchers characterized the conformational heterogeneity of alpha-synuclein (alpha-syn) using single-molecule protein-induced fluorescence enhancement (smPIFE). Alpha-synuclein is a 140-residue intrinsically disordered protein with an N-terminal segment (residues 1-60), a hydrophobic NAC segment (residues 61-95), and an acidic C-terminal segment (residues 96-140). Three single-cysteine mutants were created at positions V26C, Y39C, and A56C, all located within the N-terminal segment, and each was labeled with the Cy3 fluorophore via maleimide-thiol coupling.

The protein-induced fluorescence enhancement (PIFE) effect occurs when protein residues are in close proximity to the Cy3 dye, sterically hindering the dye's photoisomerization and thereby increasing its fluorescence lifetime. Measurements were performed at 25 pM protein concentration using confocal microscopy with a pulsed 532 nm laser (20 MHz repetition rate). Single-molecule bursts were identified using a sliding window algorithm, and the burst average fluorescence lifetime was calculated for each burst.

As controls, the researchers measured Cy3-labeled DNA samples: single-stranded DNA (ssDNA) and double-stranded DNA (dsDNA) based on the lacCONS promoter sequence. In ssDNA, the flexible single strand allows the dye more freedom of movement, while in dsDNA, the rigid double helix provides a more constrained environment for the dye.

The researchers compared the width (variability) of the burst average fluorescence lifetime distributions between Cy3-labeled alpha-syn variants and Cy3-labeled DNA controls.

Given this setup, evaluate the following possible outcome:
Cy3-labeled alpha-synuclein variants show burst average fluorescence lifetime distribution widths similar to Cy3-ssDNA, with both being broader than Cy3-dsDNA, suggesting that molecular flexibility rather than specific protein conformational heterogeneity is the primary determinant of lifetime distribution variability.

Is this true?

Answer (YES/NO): NO